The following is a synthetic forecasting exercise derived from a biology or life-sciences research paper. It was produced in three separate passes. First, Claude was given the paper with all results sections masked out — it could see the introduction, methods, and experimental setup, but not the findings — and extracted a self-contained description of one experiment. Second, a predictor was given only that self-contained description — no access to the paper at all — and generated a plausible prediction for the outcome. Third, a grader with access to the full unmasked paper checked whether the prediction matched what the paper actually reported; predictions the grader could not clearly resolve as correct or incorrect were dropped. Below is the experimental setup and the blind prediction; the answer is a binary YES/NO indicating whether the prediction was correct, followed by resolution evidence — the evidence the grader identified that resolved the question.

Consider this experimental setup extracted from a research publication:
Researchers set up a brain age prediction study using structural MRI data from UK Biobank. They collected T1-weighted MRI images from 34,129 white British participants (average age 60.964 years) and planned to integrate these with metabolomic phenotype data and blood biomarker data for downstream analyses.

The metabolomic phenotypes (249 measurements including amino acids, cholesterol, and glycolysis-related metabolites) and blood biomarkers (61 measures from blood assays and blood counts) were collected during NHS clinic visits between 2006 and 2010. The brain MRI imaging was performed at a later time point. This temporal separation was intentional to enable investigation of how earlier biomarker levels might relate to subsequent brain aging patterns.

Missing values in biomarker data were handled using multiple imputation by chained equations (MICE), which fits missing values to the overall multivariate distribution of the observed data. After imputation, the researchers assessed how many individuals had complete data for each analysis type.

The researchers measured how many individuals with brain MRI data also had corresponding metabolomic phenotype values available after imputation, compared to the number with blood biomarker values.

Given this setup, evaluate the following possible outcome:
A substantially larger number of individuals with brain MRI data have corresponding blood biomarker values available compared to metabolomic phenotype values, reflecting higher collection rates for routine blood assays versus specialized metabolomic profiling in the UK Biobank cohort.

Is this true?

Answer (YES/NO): YES